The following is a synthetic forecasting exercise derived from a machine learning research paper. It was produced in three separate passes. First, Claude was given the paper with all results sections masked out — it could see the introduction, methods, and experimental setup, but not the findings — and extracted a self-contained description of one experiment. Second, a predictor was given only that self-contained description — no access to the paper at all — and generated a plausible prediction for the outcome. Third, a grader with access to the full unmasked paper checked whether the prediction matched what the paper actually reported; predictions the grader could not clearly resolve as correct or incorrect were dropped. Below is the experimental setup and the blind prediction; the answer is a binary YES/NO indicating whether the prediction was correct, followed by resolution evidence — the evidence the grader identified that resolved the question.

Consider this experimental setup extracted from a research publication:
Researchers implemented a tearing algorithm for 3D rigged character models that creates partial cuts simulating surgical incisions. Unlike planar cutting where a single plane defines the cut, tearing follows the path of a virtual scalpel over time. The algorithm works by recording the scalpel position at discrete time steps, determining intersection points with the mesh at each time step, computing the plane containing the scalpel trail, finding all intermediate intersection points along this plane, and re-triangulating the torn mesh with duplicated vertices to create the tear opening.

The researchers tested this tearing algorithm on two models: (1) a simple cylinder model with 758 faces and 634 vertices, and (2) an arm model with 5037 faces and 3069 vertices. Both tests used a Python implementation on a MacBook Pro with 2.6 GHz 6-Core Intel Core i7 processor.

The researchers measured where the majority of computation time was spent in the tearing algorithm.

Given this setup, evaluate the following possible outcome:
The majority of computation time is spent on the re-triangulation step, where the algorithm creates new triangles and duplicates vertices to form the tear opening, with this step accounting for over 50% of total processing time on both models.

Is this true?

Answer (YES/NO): NO